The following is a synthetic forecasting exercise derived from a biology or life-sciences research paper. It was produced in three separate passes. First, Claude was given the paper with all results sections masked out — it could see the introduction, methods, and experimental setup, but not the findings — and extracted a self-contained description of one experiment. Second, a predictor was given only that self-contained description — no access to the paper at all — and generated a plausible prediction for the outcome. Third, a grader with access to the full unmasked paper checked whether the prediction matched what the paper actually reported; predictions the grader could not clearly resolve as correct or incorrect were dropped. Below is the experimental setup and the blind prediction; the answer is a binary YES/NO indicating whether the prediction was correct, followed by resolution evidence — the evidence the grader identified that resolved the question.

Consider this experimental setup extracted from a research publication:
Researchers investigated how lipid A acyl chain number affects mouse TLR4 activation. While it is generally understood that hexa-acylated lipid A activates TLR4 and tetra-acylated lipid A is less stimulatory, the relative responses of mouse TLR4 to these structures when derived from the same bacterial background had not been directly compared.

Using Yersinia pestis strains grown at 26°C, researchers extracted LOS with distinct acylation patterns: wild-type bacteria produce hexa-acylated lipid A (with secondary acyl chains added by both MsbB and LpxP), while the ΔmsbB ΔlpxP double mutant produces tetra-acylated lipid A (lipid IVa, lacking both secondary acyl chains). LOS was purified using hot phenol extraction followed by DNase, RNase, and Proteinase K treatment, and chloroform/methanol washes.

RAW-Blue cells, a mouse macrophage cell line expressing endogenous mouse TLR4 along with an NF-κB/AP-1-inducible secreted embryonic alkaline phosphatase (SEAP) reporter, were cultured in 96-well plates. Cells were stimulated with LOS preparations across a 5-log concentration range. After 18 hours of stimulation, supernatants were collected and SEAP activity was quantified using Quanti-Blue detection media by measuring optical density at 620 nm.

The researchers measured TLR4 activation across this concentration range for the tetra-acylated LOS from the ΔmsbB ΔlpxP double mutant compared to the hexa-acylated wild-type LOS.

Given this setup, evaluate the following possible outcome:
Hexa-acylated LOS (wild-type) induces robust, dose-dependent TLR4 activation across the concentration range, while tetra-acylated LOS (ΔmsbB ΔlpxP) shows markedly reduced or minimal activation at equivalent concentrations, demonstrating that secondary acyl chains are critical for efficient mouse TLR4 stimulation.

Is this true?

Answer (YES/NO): YES